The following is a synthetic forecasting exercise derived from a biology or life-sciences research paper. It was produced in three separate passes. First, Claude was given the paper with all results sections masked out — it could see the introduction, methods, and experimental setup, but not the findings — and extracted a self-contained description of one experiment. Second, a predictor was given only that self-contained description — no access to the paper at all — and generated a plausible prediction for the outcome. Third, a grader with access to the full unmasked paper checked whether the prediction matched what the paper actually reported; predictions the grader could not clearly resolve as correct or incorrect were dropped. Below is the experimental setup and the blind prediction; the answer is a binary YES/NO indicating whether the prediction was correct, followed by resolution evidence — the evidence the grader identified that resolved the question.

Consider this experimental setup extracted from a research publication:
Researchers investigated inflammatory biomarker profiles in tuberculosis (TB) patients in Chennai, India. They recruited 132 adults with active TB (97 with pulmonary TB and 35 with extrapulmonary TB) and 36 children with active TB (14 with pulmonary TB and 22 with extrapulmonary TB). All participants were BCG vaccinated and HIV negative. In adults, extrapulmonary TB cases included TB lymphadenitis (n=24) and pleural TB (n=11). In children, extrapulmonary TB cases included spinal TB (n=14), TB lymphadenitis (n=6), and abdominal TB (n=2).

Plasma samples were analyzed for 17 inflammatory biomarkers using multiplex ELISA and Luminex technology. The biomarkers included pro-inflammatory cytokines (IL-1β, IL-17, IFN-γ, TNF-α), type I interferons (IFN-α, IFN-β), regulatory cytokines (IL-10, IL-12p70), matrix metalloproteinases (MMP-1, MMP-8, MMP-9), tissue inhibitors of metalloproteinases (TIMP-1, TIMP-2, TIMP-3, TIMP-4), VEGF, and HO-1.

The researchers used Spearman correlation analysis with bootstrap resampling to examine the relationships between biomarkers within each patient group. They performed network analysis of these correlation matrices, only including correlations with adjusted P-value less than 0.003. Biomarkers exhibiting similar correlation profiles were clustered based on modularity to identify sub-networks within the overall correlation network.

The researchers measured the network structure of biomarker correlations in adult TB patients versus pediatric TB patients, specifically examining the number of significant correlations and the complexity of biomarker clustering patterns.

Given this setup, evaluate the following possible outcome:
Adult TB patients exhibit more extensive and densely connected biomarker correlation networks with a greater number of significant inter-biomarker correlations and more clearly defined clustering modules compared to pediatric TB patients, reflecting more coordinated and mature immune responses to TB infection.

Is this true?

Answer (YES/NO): YES